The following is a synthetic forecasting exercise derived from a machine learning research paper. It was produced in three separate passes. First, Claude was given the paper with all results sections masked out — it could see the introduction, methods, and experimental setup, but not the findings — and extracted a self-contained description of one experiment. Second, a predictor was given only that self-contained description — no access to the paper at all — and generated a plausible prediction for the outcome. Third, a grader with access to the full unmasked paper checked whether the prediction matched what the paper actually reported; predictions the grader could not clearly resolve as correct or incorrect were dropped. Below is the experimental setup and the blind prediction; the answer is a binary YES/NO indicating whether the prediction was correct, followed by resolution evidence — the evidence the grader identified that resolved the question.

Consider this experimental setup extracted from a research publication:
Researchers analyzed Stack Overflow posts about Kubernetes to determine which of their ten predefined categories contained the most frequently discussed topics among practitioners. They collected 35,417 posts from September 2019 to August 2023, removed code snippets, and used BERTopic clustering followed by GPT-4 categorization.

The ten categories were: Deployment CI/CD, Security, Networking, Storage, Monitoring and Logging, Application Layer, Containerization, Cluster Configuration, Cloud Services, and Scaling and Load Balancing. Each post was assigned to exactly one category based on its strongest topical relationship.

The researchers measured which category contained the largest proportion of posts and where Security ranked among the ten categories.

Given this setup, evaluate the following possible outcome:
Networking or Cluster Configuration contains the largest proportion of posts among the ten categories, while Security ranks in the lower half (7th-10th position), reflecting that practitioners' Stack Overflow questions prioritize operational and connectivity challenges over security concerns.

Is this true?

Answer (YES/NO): NO